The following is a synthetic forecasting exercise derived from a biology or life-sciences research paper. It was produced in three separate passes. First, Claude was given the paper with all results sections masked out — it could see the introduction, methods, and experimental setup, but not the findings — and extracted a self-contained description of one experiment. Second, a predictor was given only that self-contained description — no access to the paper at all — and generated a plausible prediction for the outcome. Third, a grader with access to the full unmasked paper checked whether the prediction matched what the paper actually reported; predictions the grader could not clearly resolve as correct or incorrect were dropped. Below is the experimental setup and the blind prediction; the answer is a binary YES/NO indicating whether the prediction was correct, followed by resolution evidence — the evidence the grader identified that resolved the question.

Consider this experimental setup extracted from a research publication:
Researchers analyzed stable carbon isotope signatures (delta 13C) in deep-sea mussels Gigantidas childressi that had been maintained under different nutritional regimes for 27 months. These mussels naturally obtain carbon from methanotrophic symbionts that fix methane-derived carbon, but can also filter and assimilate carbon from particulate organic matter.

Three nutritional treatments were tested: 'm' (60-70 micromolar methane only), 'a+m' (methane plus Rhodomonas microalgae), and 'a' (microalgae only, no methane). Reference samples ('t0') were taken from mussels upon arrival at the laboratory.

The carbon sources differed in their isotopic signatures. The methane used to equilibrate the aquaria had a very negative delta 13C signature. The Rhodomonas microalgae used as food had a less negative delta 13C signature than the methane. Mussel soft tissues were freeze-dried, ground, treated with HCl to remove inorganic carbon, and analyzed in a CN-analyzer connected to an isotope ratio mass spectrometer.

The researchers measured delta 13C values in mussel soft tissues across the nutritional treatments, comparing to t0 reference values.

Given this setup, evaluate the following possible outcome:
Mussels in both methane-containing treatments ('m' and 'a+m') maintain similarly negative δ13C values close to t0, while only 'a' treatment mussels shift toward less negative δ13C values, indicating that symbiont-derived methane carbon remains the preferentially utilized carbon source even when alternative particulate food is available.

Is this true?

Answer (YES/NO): NO